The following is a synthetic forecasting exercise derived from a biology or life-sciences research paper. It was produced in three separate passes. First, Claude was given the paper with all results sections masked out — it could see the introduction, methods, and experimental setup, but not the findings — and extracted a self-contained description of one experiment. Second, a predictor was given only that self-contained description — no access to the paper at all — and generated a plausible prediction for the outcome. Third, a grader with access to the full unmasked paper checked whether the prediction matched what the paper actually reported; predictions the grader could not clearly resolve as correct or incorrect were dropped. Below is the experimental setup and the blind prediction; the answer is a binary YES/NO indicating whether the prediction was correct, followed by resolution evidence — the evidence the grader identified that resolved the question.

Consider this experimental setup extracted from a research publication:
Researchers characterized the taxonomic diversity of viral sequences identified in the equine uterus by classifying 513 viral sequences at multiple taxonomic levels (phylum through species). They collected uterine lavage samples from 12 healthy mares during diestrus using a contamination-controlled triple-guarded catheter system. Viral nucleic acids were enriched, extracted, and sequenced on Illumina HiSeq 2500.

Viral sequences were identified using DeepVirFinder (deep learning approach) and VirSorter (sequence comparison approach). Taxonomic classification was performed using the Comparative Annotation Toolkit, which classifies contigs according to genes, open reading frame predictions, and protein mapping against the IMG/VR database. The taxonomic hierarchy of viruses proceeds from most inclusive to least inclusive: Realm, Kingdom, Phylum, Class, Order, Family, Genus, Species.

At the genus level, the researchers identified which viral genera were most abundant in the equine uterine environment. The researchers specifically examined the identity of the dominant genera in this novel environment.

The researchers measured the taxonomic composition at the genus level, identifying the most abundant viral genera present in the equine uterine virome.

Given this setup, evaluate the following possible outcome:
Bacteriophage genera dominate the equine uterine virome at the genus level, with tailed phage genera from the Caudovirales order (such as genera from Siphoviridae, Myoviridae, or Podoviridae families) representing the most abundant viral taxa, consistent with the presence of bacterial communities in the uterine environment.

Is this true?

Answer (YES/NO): NO